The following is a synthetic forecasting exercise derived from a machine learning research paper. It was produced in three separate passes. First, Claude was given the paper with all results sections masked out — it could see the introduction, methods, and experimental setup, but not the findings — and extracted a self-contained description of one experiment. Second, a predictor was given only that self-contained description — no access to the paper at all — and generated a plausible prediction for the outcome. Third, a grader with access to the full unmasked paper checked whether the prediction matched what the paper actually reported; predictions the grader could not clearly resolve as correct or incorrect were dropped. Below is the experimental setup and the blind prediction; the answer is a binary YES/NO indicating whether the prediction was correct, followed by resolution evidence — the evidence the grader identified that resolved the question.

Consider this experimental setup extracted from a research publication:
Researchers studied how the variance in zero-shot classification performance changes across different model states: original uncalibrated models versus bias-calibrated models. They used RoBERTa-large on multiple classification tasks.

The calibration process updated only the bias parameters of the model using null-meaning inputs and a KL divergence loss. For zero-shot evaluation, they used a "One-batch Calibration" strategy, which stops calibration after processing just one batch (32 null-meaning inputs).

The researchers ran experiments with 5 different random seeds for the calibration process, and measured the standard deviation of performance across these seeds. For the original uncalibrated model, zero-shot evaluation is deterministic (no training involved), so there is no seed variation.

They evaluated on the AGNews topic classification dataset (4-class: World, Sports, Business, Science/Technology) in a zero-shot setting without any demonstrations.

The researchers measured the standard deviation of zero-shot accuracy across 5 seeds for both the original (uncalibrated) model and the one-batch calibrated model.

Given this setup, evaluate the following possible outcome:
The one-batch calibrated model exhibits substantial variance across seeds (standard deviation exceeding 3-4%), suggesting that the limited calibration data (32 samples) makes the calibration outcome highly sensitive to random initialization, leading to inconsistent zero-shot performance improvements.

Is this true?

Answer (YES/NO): NO